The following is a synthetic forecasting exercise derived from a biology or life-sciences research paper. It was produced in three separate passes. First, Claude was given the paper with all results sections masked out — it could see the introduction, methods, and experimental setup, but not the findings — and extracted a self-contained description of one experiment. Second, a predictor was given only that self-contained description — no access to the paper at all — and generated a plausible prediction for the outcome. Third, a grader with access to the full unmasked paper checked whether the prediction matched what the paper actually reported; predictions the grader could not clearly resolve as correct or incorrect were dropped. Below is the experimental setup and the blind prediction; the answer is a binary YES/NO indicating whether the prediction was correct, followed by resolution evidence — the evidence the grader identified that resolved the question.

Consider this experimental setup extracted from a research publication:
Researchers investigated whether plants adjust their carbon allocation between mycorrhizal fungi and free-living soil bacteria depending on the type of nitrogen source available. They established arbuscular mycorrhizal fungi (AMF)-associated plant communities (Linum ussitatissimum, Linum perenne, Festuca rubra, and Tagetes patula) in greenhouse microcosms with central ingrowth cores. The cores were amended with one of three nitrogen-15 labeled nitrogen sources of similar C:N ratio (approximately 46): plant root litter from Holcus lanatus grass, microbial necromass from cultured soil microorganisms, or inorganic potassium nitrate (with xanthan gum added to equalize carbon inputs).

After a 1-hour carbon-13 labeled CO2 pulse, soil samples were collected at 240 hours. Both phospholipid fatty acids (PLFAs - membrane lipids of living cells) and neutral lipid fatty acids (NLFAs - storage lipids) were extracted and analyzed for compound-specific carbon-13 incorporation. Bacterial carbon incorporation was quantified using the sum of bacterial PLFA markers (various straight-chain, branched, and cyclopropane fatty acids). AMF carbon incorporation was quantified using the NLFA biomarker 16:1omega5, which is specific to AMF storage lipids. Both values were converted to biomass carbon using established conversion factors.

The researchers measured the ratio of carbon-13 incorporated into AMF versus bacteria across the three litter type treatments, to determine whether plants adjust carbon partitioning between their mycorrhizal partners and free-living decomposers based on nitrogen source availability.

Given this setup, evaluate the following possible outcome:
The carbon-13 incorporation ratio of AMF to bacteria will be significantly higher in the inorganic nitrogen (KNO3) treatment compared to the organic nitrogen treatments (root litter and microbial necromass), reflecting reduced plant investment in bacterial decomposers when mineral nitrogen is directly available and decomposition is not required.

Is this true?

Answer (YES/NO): NO